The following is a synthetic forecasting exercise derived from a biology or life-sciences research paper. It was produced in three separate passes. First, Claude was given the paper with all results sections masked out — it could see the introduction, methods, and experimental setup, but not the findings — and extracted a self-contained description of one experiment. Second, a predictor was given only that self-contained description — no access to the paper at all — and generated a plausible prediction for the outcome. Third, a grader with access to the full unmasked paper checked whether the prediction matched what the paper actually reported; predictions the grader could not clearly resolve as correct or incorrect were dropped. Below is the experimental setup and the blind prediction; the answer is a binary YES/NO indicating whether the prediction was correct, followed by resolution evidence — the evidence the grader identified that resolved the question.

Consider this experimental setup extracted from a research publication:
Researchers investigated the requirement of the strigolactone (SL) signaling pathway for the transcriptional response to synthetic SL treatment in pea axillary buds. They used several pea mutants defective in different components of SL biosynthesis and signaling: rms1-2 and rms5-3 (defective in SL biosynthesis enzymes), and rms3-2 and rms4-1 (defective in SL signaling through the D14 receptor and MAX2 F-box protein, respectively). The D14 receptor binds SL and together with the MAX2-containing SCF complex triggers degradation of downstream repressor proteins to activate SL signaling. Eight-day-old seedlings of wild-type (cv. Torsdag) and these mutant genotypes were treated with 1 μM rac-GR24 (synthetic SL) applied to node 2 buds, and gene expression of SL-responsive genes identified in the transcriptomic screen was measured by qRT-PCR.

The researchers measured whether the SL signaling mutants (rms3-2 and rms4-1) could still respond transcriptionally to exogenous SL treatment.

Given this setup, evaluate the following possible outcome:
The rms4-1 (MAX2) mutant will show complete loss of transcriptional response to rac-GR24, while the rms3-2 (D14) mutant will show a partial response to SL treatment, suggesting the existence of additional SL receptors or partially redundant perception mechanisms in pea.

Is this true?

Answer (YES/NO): NO